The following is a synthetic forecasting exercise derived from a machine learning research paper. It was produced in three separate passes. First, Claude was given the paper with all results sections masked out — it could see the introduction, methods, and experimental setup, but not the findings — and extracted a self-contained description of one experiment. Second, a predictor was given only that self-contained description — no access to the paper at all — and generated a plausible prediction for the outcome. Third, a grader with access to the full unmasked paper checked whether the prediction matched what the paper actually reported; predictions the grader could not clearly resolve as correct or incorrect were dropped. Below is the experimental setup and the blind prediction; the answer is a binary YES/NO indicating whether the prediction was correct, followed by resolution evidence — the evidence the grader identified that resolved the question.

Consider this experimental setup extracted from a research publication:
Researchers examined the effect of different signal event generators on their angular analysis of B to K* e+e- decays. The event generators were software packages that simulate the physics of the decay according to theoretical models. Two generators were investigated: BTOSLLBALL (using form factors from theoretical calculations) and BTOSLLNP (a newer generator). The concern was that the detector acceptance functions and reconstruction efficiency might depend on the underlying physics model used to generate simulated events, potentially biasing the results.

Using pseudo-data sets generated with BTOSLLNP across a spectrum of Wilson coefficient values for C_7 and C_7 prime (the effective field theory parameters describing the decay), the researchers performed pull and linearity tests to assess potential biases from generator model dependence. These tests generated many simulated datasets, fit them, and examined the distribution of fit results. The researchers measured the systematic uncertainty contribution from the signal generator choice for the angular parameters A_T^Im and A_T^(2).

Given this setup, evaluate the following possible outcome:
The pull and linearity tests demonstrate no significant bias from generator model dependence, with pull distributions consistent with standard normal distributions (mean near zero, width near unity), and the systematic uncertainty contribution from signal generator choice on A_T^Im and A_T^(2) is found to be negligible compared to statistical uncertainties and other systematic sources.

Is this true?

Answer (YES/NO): NO